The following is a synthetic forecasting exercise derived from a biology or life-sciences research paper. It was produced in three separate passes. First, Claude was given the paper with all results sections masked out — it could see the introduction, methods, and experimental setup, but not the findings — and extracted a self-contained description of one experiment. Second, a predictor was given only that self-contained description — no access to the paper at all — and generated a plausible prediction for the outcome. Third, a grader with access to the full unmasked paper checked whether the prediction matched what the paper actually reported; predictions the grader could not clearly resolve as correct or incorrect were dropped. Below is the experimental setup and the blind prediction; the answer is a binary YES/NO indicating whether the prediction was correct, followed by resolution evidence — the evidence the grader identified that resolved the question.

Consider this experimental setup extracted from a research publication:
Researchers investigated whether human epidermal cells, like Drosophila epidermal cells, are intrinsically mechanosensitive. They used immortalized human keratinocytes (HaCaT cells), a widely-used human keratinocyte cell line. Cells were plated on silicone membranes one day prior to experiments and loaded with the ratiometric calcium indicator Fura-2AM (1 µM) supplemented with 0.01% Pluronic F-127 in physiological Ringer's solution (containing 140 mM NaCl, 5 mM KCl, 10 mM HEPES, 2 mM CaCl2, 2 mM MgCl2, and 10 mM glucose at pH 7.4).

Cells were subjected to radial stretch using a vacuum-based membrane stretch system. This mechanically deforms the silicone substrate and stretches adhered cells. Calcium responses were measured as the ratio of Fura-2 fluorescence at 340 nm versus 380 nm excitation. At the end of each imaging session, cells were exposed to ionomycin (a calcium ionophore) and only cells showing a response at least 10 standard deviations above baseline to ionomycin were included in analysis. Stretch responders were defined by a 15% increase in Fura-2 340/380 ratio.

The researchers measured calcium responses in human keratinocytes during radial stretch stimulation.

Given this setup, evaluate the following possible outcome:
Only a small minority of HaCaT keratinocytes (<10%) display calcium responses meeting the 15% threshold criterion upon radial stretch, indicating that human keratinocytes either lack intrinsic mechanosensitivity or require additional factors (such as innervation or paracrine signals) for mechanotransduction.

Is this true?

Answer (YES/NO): NO